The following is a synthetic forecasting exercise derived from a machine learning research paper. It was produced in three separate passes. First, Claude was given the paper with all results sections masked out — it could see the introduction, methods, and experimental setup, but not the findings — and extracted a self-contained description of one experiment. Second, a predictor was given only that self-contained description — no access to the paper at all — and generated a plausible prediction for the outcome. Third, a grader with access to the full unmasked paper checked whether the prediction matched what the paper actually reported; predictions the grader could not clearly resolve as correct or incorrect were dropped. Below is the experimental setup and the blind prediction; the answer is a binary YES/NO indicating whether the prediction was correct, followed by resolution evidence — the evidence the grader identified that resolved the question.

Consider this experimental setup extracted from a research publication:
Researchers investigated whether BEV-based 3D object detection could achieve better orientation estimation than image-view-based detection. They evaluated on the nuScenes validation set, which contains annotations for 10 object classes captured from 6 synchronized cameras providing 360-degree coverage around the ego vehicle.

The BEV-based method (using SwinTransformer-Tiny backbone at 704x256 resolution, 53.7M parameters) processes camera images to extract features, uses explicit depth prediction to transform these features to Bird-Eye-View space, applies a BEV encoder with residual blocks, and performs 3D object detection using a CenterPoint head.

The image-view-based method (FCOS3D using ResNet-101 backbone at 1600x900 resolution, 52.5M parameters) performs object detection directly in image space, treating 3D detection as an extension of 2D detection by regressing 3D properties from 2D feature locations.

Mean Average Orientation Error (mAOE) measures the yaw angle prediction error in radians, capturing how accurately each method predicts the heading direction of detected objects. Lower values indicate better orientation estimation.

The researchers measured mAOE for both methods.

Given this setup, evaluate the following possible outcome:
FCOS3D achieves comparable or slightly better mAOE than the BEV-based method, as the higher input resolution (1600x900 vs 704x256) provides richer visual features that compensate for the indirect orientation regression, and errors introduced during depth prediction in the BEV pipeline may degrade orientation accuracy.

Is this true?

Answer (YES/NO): YES